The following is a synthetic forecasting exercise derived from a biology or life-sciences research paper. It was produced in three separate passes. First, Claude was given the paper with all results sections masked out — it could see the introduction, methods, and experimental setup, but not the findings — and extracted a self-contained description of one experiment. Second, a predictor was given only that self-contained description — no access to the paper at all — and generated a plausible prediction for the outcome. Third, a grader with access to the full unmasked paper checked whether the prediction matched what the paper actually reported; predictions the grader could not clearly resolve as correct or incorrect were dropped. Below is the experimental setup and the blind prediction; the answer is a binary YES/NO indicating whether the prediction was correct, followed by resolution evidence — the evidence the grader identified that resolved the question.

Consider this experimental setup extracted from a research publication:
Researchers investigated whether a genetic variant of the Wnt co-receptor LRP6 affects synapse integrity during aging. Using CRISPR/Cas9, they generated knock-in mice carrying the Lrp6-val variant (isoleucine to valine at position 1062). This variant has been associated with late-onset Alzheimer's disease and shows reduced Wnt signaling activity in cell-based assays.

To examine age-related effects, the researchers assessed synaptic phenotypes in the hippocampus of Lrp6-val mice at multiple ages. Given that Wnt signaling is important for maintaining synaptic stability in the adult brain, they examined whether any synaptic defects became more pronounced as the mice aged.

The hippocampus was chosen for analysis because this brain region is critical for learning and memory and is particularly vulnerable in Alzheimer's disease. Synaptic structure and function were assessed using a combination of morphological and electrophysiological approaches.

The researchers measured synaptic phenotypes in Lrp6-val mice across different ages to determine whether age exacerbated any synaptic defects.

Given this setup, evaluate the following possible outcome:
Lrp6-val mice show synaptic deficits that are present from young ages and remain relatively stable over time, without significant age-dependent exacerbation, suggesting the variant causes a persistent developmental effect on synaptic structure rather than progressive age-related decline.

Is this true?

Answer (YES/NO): NO